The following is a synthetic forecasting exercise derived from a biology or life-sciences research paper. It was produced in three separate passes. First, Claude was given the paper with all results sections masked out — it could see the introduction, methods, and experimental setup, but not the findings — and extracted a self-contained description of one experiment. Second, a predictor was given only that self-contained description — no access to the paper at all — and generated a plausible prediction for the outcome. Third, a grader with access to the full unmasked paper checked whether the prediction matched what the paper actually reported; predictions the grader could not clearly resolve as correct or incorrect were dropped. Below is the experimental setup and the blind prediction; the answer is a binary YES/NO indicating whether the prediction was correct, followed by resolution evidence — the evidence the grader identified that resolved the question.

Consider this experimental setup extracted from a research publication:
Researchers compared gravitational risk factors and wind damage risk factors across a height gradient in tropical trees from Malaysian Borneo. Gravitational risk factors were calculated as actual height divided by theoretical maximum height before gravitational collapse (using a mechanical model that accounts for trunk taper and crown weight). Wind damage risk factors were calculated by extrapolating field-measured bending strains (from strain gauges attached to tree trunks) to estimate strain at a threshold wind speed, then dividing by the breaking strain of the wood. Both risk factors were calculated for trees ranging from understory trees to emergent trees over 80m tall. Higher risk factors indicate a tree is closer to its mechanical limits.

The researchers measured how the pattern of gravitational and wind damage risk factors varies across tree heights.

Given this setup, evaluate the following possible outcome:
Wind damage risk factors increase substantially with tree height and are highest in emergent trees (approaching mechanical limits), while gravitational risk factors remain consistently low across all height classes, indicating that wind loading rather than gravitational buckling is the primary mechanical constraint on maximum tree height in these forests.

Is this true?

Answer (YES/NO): NO